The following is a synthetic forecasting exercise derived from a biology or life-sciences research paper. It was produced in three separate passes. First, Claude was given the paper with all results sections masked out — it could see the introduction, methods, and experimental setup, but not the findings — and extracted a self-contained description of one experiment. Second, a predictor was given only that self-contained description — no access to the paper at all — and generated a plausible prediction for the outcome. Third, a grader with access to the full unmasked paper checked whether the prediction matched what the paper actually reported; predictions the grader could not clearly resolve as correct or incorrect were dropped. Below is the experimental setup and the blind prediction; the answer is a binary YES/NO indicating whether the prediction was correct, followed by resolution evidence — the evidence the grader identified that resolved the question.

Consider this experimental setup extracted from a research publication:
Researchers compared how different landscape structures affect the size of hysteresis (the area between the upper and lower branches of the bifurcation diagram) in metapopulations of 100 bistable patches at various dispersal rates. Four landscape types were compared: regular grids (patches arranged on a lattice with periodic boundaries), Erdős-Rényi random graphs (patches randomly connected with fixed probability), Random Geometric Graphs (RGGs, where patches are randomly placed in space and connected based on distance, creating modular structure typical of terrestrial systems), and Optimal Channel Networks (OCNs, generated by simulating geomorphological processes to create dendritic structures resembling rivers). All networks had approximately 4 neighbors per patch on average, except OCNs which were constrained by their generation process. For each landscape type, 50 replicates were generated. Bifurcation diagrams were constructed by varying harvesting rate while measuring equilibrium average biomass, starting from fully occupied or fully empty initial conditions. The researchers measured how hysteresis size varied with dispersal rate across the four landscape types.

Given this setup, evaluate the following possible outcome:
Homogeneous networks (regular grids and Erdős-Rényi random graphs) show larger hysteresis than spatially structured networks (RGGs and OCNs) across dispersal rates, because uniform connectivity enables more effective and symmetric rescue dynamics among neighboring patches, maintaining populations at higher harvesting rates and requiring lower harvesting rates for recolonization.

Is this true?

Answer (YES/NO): NO